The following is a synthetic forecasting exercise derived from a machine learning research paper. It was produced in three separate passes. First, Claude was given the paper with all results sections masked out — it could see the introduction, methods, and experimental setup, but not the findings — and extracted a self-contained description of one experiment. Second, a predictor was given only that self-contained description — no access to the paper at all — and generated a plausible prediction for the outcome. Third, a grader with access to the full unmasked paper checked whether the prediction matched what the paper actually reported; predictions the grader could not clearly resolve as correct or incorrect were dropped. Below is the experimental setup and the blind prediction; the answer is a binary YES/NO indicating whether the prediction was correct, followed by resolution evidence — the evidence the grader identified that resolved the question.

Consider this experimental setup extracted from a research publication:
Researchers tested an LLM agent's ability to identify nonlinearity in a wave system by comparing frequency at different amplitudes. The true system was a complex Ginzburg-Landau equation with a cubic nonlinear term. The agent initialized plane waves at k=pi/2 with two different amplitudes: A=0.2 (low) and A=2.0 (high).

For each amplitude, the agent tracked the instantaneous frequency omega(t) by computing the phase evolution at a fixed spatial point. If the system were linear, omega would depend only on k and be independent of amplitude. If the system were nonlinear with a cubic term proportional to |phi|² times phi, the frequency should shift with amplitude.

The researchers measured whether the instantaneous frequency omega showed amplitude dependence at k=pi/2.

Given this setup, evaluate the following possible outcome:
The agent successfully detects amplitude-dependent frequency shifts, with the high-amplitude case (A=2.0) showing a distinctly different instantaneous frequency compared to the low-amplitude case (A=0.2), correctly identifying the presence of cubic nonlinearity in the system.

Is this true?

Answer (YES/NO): YES